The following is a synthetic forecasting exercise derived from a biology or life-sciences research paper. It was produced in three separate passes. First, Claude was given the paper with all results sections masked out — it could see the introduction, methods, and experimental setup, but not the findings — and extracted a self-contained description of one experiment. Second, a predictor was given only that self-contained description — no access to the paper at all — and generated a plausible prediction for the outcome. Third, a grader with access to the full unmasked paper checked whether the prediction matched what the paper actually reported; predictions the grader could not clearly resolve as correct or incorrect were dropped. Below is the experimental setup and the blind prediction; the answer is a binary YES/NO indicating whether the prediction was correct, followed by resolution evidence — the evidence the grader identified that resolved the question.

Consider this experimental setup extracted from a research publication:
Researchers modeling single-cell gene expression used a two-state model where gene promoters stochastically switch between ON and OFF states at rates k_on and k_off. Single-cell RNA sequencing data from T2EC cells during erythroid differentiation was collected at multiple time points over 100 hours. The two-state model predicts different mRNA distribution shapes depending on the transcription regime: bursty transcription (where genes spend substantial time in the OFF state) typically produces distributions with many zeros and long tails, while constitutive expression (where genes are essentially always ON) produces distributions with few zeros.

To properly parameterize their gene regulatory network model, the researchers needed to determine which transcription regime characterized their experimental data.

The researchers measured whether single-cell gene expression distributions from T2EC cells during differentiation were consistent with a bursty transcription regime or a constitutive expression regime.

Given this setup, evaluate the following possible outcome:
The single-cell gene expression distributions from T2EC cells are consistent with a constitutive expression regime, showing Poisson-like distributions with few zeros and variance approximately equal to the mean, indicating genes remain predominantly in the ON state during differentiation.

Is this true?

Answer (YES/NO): NO